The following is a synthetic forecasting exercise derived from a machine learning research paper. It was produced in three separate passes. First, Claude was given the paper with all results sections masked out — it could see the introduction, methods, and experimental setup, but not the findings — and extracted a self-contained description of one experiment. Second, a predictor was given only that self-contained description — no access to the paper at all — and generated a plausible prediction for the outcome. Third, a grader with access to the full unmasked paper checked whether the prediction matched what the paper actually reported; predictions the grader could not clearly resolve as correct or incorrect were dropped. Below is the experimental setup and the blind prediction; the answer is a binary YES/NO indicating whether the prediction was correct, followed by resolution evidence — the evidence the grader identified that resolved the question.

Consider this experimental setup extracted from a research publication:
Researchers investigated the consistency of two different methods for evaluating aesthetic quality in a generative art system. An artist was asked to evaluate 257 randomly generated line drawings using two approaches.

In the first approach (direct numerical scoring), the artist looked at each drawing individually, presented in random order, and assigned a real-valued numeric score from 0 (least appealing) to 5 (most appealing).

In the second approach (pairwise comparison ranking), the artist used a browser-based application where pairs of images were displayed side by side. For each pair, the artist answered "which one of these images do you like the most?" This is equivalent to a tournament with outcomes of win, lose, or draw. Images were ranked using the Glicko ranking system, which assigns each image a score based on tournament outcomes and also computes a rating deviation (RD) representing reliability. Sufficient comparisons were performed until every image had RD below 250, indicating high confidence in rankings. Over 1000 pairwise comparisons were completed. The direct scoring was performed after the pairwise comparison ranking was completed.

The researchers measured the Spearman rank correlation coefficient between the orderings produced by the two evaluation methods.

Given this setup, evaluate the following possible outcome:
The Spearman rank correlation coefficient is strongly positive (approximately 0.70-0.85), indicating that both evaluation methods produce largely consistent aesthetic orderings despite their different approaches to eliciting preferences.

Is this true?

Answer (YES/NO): YES